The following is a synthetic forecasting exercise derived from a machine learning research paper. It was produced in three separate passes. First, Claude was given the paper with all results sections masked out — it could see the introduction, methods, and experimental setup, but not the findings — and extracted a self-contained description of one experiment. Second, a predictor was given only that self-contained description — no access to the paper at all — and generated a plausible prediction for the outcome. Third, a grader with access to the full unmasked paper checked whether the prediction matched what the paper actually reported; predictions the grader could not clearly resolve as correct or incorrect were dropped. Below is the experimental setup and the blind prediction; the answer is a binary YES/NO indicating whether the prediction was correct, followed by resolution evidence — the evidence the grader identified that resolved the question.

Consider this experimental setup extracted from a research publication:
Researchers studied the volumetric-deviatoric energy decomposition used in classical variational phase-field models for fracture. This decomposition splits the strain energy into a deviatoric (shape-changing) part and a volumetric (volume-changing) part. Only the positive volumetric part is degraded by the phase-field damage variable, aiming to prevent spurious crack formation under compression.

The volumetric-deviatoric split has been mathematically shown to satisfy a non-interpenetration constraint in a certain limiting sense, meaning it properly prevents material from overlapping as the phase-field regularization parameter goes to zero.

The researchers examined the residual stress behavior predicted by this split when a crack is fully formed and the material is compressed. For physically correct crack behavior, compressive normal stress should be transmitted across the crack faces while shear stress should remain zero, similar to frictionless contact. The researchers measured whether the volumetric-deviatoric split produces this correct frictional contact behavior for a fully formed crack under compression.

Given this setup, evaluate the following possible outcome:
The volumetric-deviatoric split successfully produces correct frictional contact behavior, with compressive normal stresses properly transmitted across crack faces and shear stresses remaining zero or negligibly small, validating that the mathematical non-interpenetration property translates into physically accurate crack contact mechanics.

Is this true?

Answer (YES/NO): NO